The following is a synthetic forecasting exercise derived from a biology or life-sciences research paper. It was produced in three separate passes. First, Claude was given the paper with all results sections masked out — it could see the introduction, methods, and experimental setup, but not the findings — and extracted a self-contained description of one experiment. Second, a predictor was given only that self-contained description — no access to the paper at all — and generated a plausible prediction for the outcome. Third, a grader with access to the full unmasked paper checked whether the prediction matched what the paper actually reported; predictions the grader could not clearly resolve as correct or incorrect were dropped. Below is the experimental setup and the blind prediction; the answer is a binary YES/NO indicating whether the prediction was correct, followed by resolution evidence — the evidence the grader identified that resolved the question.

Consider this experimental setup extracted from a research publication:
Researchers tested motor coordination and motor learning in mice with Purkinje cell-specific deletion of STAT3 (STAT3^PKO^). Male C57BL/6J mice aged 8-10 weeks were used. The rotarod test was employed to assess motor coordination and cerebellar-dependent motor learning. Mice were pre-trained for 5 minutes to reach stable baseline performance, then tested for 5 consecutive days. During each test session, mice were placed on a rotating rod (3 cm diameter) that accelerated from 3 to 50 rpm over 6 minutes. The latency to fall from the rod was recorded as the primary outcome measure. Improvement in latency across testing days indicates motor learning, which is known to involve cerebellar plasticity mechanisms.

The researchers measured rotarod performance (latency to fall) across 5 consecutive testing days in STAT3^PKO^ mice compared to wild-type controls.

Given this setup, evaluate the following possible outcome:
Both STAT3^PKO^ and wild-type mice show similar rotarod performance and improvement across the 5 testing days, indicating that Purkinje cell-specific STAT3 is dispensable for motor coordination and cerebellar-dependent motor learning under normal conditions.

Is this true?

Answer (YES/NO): YES